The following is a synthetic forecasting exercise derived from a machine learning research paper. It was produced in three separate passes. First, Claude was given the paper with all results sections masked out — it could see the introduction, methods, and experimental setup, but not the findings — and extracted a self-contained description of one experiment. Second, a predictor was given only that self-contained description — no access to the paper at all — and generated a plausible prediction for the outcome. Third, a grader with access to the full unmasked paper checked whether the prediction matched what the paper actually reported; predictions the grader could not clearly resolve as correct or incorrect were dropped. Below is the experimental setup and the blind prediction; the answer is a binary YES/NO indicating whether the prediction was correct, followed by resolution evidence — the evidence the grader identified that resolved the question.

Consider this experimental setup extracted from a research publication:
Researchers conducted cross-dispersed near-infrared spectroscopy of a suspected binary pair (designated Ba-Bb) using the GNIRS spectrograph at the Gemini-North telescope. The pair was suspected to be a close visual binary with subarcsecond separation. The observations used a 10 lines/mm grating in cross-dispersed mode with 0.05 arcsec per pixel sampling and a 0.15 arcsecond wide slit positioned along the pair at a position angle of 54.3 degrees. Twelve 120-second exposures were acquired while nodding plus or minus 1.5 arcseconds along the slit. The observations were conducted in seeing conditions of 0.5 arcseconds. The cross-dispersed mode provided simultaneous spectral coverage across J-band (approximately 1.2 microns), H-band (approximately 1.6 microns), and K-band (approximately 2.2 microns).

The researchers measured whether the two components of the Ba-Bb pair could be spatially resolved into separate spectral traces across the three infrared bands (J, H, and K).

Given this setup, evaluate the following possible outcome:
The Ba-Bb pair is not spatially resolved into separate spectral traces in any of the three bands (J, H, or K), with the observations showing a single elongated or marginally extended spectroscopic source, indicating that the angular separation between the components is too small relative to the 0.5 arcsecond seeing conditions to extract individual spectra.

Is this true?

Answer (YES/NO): NO